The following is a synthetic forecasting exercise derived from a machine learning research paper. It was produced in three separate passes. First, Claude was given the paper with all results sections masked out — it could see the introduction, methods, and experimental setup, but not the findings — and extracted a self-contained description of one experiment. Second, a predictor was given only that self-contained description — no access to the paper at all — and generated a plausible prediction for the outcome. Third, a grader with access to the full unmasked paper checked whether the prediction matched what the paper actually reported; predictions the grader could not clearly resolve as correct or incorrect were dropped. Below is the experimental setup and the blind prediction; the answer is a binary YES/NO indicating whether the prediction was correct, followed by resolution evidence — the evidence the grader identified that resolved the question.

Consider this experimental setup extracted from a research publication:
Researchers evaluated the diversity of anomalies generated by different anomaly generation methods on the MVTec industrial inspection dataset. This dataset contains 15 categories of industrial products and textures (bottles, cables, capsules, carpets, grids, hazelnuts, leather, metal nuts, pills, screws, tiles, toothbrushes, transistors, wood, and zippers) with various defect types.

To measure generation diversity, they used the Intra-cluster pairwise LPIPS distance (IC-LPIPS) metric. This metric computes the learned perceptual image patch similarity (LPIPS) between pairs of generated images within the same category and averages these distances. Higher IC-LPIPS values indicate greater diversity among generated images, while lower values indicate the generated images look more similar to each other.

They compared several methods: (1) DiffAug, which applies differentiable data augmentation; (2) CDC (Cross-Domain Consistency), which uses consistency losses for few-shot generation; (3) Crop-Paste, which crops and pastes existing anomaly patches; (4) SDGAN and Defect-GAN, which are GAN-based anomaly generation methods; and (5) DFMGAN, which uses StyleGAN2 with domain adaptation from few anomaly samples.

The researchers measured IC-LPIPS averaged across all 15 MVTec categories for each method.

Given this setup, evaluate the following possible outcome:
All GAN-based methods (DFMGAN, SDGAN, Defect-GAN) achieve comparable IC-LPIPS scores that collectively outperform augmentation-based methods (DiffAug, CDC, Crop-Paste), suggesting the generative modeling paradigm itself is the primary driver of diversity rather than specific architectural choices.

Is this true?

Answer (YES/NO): NO